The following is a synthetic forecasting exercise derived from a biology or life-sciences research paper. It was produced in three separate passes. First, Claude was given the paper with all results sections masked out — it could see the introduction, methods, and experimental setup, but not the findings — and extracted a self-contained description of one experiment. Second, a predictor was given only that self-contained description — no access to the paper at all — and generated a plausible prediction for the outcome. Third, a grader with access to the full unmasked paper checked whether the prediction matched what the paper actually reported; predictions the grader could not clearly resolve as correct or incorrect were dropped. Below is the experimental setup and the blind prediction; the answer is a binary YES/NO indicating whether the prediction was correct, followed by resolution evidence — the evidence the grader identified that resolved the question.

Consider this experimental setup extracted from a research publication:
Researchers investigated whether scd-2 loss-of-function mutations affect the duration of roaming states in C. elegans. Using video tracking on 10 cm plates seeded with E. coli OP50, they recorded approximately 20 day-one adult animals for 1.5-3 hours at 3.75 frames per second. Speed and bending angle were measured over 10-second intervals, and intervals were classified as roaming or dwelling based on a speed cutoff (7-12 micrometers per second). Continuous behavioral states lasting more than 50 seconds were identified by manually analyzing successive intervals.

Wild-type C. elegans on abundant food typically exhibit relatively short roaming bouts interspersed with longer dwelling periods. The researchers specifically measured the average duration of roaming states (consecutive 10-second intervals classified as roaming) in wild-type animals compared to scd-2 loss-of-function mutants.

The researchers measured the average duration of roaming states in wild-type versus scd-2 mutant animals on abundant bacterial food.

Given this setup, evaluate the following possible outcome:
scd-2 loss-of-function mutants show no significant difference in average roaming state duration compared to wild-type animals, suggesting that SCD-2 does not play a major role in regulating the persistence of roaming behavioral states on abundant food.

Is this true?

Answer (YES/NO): NO